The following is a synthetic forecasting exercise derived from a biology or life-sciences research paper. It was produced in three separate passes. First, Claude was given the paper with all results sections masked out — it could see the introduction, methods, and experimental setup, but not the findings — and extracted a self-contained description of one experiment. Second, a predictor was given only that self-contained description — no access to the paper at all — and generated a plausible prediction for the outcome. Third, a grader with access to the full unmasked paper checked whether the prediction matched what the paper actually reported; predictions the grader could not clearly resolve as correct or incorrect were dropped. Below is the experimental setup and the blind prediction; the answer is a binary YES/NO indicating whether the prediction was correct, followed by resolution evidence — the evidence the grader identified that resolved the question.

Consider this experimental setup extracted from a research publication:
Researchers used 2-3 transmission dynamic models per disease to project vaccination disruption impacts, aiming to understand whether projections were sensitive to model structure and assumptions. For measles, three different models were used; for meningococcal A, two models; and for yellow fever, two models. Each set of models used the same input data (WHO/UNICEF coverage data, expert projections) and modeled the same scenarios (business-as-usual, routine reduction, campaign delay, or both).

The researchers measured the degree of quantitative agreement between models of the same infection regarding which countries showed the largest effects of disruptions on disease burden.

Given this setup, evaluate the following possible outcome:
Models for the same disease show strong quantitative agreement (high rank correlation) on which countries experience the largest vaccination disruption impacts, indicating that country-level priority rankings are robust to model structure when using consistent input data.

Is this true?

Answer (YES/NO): NO